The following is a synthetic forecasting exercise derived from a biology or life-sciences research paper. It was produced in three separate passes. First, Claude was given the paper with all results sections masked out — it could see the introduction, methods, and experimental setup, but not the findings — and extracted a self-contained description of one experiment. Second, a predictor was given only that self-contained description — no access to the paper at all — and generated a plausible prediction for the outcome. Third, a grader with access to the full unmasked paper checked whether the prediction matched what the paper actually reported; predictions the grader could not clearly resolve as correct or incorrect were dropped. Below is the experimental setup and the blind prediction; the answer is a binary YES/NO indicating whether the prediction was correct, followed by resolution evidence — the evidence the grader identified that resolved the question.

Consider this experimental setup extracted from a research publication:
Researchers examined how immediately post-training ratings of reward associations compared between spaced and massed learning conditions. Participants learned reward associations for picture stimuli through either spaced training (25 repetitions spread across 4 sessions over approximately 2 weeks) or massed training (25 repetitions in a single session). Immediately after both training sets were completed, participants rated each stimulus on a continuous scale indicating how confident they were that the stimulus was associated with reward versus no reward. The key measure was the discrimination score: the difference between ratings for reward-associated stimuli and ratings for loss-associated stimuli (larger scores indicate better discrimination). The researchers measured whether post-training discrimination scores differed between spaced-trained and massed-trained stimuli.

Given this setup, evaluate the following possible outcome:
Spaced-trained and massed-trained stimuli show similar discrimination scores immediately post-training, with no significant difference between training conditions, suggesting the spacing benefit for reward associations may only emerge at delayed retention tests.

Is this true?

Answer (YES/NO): NO